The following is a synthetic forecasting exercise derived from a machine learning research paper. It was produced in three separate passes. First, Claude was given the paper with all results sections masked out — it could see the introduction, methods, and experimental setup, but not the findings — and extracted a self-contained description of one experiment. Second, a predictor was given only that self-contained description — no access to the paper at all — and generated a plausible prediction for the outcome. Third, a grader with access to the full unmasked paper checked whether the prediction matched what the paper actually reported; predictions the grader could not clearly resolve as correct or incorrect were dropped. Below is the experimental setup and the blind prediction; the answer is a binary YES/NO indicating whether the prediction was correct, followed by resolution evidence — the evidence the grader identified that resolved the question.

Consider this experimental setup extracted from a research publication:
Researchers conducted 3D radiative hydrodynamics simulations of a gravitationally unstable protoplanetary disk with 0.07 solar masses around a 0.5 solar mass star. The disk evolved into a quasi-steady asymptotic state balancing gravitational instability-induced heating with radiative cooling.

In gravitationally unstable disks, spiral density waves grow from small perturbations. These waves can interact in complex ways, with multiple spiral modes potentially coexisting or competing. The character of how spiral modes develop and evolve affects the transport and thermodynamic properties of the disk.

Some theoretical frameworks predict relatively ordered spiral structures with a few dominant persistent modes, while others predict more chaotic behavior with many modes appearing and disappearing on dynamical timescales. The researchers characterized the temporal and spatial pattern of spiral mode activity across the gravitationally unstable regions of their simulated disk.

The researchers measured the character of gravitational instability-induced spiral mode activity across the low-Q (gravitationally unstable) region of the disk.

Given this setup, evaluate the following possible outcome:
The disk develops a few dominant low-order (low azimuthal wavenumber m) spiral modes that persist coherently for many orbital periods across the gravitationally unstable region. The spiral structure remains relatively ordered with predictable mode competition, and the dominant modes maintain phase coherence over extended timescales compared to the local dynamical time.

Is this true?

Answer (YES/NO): NO